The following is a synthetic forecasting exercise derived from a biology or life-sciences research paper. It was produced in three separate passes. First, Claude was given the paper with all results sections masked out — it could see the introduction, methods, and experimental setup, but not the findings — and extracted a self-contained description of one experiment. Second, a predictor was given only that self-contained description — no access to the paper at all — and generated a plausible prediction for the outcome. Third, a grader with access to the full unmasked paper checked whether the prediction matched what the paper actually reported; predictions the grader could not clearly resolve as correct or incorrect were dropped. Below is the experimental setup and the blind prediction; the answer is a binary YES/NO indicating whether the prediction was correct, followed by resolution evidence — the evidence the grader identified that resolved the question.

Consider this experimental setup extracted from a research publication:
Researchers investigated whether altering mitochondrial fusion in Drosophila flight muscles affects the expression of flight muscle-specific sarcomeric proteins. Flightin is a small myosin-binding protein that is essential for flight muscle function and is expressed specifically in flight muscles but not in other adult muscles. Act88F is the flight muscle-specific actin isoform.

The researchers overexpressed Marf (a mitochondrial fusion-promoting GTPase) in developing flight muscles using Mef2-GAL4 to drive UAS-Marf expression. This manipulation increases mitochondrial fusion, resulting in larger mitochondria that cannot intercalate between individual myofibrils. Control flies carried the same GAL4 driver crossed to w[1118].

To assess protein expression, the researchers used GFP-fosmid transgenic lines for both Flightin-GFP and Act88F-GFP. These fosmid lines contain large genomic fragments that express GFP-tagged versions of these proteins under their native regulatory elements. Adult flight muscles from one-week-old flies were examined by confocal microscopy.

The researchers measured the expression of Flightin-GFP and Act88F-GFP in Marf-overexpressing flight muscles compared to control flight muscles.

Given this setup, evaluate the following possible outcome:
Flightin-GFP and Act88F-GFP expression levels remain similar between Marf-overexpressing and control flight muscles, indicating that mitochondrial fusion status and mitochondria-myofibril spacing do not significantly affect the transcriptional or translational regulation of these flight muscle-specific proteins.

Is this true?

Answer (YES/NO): NO